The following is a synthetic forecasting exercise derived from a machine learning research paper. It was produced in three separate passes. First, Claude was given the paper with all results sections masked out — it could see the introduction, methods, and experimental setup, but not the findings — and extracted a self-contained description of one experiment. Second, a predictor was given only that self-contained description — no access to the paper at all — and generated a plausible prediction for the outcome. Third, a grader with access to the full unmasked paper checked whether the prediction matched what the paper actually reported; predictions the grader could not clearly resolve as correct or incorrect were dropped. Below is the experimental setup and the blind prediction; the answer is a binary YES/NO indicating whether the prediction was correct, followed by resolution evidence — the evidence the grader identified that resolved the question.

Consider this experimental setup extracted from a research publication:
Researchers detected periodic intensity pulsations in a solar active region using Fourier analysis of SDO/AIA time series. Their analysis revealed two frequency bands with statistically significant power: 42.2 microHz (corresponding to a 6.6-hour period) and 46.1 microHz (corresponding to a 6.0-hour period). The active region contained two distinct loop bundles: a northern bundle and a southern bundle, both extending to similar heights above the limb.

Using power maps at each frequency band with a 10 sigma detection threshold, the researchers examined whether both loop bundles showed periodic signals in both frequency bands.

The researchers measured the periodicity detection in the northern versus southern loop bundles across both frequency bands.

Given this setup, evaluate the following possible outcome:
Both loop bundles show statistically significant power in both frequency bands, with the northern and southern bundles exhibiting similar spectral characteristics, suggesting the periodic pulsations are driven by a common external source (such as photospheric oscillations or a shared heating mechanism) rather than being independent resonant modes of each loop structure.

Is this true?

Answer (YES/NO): NO